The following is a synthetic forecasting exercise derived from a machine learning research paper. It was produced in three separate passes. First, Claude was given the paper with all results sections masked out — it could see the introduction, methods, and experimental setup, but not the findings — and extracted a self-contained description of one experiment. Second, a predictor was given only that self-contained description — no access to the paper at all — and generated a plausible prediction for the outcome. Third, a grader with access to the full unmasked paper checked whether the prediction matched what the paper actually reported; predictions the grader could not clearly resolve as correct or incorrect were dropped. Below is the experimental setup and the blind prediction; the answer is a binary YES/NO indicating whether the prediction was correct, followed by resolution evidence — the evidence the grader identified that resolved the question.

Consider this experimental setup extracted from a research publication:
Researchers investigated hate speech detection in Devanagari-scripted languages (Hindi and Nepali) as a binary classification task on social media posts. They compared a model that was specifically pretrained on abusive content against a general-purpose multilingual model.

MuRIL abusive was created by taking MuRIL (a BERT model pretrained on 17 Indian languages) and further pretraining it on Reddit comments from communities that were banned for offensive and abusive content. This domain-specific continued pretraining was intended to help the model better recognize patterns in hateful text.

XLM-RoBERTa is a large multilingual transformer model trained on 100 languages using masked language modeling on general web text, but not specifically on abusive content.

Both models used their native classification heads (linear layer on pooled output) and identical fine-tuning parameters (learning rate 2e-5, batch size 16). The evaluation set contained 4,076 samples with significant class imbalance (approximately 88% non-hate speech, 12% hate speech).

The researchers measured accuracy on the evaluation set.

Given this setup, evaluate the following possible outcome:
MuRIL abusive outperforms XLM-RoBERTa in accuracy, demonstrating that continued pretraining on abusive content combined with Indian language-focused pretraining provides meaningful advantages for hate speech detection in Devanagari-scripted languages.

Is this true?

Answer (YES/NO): YES